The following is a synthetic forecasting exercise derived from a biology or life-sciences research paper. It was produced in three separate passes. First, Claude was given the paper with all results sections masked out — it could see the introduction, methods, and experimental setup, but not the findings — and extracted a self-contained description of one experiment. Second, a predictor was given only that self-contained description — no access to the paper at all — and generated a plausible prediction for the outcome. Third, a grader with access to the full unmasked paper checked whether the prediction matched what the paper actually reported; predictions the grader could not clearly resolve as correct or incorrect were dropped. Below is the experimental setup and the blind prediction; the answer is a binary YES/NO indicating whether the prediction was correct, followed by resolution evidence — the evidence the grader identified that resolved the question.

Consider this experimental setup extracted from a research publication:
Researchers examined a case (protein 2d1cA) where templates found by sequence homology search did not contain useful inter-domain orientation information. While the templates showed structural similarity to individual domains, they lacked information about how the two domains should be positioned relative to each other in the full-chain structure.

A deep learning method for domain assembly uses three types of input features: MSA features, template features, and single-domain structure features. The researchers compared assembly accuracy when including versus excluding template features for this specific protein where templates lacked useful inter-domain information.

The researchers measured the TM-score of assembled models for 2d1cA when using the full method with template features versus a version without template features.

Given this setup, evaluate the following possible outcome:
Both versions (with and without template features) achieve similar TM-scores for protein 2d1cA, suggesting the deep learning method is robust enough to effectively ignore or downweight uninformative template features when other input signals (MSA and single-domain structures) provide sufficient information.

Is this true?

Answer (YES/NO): NO